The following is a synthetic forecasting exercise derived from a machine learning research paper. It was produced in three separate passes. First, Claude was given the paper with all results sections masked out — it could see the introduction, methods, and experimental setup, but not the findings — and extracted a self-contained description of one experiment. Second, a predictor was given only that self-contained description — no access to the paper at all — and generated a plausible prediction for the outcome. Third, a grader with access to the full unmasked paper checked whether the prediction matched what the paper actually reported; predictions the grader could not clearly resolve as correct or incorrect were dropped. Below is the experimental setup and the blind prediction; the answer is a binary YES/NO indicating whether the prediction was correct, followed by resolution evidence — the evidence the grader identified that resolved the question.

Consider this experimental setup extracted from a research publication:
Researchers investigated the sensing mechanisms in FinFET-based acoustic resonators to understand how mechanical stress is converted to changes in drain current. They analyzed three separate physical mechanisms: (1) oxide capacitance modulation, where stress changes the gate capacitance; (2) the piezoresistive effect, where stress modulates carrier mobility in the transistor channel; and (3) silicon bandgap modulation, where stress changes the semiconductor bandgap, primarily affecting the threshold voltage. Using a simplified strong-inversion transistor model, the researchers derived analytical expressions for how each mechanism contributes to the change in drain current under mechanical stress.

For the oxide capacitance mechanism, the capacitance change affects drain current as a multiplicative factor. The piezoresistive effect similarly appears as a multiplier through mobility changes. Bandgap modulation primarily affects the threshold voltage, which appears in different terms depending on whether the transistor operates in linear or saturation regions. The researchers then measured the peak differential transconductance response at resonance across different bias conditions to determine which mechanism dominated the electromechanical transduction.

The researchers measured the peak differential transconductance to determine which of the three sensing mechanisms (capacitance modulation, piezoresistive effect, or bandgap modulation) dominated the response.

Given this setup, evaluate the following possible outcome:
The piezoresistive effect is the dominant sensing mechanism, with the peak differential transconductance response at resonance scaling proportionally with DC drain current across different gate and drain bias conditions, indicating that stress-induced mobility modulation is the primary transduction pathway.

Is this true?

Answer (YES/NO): NO